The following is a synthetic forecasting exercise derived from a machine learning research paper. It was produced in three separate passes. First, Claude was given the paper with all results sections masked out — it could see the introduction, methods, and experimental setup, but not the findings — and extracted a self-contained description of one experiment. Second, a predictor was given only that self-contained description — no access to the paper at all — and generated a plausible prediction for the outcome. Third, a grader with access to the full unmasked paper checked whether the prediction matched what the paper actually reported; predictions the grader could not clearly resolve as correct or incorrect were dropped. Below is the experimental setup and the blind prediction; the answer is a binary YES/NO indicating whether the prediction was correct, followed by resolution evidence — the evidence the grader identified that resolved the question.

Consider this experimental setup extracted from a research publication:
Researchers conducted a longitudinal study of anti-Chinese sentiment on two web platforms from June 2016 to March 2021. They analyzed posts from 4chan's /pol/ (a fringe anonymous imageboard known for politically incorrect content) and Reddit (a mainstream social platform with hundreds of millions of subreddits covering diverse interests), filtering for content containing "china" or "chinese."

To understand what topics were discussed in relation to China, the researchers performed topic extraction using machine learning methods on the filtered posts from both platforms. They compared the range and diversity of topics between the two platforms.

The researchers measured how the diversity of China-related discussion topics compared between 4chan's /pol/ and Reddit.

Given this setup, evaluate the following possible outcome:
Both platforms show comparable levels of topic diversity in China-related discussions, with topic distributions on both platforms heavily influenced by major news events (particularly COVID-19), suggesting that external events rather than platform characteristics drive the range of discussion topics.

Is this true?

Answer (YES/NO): NO